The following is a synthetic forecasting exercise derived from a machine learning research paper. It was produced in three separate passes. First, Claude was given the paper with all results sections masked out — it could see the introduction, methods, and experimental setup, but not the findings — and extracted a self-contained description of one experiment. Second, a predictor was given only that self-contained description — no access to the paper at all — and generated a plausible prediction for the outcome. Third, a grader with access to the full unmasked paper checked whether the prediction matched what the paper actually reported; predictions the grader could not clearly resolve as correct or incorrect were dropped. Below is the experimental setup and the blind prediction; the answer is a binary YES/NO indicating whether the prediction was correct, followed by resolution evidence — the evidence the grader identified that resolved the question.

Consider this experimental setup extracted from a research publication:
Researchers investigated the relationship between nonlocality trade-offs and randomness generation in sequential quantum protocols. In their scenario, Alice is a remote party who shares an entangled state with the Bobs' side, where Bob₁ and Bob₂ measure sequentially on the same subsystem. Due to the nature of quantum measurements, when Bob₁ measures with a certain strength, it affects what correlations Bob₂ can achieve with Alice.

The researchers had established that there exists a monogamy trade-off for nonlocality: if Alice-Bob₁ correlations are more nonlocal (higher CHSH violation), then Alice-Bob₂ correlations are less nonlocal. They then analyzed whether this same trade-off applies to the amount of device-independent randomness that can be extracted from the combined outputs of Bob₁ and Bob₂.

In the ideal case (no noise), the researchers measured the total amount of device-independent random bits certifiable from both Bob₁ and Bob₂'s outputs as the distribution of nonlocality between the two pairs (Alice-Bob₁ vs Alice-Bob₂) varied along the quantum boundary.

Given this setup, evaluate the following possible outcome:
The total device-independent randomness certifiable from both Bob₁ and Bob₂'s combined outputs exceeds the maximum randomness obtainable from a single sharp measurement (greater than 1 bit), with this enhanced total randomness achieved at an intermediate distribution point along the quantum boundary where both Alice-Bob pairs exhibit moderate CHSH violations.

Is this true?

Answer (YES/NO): NO